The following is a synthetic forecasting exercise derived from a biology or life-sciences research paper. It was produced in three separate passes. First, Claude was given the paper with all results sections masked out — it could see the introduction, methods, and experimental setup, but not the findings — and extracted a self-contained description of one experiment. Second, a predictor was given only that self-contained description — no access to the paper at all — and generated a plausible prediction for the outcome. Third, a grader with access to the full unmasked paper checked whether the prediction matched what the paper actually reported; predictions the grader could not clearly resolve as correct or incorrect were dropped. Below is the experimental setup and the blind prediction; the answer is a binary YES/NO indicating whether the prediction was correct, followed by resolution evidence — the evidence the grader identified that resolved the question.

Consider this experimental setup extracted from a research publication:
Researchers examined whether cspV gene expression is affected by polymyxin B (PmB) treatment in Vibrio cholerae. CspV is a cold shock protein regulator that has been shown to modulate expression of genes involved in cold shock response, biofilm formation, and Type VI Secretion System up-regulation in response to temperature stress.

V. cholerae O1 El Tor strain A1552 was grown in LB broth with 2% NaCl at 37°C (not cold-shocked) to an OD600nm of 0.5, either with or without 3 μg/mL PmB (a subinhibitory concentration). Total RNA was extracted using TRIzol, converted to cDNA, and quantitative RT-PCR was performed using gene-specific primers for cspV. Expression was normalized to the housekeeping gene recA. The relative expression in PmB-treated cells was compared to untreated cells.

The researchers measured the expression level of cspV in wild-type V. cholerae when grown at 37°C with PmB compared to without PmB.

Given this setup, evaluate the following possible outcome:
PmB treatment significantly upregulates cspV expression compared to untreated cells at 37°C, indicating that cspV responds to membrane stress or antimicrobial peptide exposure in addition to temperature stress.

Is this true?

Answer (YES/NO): NO